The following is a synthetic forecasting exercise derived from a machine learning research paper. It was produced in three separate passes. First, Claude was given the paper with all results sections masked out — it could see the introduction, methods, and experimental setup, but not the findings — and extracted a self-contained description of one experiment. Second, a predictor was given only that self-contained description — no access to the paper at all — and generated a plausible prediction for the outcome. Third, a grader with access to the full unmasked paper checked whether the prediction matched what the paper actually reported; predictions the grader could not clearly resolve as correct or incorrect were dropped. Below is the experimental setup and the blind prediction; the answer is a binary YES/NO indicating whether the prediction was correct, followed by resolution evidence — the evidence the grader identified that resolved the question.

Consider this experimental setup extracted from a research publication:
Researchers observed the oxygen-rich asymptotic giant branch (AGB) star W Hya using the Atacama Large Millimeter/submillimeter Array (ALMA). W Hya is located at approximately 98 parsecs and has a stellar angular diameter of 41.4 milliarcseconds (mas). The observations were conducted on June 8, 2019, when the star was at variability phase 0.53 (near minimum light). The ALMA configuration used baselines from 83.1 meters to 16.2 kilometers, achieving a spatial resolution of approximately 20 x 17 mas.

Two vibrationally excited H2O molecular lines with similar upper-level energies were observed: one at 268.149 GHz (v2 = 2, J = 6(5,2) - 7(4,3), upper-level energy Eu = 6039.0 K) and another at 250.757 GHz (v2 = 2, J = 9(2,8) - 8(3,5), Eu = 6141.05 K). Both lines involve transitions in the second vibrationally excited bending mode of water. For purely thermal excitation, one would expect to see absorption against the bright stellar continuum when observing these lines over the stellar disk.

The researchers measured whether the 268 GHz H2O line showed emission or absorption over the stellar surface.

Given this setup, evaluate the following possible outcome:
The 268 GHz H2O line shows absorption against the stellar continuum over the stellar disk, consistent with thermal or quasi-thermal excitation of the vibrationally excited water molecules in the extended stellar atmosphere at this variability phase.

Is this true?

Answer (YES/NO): NO